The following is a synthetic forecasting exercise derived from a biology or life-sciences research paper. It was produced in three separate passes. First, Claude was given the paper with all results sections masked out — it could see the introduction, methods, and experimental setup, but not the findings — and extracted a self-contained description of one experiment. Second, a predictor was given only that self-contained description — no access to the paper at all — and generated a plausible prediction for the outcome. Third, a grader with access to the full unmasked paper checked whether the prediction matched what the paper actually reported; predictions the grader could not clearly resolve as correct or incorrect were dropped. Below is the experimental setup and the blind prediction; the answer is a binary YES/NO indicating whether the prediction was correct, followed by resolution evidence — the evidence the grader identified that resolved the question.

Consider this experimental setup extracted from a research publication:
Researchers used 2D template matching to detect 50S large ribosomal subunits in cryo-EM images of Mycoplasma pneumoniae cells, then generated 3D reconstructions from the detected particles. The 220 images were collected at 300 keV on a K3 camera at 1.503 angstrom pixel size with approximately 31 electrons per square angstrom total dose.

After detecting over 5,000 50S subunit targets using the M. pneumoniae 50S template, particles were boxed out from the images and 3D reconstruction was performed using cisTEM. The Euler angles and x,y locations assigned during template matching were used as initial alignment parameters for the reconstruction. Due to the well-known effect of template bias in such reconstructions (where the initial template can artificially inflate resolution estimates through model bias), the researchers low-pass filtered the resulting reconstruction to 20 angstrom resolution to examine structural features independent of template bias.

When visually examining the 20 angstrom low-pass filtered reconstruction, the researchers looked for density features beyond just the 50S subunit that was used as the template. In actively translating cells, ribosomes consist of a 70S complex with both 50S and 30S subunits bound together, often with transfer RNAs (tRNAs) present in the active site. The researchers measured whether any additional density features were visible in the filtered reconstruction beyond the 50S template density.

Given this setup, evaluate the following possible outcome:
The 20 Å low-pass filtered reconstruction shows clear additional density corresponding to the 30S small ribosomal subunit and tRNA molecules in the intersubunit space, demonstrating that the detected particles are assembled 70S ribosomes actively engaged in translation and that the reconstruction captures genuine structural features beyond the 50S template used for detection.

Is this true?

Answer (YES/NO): YES